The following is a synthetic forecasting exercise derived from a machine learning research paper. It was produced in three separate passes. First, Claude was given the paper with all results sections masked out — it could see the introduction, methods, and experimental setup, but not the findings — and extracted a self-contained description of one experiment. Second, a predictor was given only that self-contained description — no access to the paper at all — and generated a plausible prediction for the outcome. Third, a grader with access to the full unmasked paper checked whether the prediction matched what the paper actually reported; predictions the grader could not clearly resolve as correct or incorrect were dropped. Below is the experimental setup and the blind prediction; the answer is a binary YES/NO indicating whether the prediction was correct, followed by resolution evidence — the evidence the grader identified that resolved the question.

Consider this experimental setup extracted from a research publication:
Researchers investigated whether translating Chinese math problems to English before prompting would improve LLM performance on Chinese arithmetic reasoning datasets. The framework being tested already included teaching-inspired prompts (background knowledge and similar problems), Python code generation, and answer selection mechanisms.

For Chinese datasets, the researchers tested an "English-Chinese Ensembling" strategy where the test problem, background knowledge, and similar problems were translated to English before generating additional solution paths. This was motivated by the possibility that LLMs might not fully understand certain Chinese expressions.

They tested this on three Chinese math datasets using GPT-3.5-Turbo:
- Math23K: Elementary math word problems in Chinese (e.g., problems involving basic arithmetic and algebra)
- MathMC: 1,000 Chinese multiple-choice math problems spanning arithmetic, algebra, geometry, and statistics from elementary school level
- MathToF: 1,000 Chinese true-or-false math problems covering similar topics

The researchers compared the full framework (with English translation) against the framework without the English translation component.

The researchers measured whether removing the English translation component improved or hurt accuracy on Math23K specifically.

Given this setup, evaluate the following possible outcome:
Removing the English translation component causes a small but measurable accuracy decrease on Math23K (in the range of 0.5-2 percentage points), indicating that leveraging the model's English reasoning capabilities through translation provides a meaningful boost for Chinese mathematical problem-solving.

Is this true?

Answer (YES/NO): NO